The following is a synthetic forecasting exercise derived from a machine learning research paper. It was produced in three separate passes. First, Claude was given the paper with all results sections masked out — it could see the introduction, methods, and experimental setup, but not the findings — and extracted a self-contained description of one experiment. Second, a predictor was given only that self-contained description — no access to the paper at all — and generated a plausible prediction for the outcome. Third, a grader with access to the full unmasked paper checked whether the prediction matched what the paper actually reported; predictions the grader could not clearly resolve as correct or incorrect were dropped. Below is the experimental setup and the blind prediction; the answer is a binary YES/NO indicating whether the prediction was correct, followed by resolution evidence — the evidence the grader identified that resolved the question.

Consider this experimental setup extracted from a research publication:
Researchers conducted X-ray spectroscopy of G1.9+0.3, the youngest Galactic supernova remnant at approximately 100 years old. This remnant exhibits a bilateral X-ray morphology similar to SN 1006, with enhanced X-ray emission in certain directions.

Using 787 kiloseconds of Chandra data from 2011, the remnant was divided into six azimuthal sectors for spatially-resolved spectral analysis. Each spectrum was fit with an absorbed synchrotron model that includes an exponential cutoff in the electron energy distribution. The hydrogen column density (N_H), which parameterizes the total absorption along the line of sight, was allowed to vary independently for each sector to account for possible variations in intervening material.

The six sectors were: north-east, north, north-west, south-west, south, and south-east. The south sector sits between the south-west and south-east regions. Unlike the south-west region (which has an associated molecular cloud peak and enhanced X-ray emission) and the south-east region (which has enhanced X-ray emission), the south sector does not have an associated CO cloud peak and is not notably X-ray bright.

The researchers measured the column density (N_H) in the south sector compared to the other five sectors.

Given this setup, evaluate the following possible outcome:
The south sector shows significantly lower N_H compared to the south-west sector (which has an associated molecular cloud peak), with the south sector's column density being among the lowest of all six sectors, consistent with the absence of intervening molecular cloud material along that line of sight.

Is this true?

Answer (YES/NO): YES